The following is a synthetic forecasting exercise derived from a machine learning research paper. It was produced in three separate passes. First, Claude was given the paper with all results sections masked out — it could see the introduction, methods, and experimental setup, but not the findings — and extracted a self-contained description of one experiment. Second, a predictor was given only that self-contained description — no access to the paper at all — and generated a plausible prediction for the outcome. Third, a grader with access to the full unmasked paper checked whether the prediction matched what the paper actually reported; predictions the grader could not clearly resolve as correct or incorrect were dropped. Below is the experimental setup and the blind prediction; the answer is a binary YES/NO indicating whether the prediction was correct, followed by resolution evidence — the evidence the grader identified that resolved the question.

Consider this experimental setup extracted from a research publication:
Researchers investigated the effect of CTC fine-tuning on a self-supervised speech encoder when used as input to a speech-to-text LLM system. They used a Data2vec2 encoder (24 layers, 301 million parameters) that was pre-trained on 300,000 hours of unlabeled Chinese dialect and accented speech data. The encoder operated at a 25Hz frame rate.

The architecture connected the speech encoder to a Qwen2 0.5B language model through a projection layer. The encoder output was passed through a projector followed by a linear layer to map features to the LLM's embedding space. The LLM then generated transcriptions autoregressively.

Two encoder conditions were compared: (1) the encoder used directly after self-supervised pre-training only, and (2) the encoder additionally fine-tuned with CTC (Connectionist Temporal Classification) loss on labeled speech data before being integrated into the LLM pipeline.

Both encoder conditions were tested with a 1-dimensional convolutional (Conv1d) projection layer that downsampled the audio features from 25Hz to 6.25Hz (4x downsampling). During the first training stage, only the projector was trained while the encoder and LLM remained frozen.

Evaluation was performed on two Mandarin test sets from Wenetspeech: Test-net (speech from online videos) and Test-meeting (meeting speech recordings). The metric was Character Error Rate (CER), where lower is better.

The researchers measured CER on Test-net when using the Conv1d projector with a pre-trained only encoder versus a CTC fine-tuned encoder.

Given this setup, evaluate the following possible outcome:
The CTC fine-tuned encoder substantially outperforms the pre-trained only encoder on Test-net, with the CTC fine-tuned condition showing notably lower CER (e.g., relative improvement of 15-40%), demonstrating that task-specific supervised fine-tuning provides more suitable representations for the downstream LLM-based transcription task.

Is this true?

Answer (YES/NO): NO